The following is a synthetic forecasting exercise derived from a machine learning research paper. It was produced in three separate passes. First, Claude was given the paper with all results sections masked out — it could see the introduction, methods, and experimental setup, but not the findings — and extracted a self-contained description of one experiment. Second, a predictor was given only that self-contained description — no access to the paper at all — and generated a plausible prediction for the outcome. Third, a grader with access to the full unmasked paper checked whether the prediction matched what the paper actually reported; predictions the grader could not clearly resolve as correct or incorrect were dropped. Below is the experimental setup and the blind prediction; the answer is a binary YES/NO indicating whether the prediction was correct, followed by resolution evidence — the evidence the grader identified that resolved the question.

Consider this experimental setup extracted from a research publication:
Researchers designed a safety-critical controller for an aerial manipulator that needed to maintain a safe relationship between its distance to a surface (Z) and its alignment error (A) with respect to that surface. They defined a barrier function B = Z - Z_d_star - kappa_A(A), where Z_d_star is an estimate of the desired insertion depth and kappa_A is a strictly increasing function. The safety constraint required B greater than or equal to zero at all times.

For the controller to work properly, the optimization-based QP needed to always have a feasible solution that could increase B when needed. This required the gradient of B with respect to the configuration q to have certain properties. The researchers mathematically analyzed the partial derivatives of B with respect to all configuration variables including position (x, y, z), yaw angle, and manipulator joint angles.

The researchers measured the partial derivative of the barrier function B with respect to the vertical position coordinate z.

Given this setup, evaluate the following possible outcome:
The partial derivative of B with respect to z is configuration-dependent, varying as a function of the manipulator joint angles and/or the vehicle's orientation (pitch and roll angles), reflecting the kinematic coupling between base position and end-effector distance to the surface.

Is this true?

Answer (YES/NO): NO